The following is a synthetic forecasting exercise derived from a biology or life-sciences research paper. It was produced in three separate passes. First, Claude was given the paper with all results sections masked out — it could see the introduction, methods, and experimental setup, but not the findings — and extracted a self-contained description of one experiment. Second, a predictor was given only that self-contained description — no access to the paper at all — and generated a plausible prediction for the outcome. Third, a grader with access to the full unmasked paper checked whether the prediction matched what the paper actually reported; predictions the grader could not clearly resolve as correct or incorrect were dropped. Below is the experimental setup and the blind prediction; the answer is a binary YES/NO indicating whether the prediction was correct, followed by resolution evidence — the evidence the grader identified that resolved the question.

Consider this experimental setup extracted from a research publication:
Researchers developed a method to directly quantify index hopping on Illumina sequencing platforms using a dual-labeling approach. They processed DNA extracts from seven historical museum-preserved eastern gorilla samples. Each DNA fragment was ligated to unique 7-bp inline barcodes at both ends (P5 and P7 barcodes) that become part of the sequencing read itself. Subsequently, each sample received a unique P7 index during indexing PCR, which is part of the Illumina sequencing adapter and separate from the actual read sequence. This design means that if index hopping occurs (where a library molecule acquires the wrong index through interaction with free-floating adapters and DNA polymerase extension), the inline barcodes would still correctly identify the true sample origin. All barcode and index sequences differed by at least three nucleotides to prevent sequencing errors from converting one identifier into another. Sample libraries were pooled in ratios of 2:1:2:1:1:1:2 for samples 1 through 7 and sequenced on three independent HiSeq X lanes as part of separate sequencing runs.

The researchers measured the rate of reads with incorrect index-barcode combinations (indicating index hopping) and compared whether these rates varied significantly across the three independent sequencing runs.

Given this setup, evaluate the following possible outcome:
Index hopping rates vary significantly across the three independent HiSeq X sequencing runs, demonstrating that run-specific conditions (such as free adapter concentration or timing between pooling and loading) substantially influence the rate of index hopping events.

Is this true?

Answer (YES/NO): NO